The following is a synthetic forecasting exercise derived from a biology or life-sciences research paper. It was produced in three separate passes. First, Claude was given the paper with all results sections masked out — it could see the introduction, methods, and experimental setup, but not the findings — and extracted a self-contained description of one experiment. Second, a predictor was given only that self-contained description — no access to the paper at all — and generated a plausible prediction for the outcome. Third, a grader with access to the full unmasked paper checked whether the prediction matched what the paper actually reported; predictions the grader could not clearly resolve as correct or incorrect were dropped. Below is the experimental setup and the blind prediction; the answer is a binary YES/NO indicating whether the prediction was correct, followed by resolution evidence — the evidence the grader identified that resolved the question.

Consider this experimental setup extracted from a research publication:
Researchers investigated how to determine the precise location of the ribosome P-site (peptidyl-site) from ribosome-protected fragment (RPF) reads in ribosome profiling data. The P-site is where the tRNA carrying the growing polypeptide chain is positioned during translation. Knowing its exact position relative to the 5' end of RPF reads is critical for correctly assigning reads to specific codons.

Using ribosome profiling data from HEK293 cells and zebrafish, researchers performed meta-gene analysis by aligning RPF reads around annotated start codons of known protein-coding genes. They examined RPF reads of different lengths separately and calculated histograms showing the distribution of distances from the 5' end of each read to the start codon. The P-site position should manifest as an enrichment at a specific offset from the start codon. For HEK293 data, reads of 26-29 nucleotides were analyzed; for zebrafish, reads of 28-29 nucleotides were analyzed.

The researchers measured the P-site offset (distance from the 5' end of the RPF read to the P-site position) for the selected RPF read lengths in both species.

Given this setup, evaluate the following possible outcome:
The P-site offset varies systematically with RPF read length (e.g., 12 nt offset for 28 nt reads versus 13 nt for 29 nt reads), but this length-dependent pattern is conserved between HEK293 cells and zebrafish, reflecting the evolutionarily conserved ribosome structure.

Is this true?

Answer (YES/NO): NO